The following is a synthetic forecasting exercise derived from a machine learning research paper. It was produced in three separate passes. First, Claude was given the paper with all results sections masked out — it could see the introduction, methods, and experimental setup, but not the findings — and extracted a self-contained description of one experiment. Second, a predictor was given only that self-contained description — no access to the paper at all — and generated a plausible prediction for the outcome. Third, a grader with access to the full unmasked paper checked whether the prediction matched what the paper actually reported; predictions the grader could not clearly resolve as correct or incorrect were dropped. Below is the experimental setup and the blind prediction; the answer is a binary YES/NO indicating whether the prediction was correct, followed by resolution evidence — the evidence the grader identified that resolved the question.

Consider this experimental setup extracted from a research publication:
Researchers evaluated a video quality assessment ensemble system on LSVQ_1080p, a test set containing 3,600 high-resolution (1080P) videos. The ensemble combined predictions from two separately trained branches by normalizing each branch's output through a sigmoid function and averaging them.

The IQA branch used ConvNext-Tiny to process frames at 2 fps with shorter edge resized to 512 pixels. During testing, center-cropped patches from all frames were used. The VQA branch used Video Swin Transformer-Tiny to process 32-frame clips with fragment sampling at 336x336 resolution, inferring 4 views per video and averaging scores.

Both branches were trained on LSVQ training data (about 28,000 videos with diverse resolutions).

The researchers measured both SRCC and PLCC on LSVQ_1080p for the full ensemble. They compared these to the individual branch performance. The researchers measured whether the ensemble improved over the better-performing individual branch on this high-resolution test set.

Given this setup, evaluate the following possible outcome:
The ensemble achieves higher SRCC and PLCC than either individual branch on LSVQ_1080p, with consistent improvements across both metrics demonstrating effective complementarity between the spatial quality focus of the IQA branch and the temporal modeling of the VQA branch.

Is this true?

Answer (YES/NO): YES